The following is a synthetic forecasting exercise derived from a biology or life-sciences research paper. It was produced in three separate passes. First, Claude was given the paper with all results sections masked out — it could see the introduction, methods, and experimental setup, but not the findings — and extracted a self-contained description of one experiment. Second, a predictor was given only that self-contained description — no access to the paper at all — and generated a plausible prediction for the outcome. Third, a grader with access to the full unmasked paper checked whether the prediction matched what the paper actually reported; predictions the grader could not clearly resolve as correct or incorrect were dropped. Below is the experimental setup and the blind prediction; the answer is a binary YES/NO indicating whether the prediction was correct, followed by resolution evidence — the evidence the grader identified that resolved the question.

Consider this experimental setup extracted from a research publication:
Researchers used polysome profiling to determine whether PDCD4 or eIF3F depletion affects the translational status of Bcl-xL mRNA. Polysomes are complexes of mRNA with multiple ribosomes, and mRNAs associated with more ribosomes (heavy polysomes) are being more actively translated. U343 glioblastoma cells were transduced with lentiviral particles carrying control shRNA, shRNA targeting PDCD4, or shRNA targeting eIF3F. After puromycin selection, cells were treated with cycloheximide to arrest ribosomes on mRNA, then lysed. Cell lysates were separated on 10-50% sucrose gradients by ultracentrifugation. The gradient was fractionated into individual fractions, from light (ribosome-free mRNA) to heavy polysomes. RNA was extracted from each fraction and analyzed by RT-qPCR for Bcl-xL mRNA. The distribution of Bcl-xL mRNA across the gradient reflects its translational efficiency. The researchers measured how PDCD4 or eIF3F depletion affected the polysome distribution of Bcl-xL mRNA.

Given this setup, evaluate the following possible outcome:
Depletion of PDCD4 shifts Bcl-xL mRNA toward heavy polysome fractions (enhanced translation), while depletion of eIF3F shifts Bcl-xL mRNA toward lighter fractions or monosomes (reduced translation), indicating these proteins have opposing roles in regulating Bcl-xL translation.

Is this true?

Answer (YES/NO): NO